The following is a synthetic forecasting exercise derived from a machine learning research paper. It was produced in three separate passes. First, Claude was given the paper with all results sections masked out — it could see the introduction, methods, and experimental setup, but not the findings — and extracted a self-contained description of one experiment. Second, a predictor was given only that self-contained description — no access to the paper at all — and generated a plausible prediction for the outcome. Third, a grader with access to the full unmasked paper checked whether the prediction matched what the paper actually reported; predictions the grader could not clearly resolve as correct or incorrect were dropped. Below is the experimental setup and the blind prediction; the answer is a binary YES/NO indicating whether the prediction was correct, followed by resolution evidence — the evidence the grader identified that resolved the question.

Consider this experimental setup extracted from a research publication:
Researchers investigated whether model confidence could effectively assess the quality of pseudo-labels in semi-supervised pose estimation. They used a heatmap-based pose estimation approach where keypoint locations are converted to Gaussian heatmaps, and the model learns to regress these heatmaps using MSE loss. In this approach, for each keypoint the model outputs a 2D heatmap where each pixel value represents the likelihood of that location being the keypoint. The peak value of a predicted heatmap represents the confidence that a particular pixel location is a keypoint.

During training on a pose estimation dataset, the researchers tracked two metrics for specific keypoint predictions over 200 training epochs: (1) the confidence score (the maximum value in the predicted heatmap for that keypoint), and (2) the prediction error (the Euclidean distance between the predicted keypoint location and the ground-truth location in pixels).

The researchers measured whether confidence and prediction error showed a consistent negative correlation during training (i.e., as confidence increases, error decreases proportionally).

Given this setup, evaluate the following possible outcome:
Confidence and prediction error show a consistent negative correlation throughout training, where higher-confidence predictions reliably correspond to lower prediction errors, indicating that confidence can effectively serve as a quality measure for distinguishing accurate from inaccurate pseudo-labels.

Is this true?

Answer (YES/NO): NO